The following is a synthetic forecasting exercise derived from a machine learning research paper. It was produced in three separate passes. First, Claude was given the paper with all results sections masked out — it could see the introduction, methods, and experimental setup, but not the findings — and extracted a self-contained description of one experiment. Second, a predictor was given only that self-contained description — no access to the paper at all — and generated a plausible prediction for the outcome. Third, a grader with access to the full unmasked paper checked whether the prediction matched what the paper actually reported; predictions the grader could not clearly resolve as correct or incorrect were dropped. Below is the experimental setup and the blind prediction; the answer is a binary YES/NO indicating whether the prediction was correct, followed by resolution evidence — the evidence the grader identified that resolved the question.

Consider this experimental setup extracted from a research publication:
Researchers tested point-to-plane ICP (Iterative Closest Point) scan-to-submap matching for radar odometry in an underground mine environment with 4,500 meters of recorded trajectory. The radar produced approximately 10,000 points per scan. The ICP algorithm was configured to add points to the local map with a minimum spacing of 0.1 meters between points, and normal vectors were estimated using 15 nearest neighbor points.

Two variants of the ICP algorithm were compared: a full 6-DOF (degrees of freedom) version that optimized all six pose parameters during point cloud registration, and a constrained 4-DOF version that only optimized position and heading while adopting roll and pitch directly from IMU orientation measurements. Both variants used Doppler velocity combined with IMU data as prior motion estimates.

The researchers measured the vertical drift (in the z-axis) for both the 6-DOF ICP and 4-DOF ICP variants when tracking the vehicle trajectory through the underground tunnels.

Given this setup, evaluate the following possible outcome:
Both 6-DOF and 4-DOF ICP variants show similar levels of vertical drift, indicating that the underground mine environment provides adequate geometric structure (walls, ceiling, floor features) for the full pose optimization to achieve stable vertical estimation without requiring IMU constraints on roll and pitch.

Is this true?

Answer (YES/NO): NO